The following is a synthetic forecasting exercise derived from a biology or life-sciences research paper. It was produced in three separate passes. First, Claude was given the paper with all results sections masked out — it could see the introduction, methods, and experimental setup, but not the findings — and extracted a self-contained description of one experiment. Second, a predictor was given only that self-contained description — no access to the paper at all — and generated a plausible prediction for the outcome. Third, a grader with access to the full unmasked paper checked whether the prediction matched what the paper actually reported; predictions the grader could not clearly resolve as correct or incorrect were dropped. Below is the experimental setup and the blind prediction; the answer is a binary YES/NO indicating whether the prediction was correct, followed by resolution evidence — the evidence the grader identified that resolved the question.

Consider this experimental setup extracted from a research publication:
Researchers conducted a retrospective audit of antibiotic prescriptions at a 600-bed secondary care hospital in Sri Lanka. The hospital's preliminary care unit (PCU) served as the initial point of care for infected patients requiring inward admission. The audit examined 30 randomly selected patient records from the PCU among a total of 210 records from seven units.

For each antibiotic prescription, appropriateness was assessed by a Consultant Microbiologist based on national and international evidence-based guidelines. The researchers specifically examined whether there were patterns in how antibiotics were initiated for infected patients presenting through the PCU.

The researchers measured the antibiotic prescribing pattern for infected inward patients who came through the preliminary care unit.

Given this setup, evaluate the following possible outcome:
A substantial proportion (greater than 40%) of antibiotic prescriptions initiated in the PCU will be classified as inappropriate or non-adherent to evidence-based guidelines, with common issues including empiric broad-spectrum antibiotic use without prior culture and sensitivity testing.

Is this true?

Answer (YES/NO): YES